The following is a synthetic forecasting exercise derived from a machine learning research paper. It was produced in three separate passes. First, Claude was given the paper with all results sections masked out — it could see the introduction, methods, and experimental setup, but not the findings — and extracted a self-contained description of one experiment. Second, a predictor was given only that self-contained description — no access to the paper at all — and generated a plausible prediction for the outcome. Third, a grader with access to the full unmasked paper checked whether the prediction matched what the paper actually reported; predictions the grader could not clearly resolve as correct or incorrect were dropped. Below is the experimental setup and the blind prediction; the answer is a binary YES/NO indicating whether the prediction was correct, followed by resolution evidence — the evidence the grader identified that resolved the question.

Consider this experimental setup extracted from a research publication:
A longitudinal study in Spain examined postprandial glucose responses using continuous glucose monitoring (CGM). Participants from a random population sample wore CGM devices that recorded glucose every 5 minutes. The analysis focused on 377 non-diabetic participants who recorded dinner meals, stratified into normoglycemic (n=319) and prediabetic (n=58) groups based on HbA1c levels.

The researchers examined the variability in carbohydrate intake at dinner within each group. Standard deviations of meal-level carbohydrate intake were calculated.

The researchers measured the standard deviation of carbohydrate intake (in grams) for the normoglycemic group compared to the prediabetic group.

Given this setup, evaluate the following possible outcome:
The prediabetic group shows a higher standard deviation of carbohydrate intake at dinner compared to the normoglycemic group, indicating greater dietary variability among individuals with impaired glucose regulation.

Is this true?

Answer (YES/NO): NO